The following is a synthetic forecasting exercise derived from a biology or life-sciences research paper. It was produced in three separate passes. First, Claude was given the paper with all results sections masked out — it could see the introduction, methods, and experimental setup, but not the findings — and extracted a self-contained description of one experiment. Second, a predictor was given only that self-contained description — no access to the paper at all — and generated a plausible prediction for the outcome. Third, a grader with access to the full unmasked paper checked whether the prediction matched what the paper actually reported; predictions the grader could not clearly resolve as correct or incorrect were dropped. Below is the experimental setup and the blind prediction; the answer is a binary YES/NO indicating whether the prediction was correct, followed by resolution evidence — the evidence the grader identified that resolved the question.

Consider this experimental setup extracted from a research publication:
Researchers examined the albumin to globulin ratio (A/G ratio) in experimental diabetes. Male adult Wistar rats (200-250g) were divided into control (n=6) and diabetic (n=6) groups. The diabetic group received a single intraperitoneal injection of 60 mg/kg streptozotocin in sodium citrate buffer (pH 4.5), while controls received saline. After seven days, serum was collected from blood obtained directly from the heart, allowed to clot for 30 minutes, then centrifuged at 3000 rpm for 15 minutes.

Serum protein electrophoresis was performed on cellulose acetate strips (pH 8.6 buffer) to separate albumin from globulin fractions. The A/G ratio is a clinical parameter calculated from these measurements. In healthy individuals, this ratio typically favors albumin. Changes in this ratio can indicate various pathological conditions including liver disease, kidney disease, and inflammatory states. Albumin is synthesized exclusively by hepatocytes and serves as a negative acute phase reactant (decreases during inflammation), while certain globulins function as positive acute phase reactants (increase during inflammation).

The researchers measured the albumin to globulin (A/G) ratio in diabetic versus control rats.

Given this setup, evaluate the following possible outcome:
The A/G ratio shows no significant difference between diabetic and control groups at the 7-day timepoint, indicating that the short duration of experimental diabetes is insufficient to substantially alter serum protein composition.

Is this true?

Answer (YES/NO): NO